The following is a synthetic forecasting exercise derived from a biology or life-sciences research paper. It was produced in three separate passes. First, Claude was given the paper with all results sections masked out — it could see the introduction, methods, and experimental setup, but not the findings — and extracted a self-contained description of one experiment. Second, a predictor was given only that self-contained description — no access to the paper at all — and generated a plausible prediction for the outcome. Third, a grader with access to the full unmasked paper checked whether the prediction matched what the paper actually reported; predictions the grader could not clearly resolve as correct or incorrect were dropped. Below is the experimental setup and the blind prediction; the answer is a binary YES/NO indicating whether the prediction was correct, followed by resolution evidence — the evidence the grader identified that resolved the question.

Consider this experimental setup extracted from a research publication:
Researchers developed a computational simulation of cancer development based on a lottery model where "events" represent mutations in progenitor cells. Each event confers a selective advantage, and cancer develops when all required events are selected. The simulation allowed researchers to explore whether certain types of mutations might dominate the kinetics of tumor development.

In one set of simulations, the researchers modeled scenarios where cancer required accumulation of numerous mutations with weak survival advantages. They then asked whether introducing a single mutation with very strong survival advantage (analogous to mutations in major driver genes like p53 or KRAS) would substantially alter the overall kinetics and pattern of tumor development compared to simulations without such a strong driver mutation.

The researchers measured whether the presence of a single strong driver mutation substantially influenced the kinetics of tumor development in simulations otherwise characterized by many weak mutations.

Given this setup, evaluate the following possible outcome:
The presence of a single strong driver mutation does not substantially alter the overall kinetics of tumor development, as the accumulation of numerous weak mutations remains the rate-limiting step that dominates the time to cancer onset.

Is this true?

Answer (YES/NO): YES